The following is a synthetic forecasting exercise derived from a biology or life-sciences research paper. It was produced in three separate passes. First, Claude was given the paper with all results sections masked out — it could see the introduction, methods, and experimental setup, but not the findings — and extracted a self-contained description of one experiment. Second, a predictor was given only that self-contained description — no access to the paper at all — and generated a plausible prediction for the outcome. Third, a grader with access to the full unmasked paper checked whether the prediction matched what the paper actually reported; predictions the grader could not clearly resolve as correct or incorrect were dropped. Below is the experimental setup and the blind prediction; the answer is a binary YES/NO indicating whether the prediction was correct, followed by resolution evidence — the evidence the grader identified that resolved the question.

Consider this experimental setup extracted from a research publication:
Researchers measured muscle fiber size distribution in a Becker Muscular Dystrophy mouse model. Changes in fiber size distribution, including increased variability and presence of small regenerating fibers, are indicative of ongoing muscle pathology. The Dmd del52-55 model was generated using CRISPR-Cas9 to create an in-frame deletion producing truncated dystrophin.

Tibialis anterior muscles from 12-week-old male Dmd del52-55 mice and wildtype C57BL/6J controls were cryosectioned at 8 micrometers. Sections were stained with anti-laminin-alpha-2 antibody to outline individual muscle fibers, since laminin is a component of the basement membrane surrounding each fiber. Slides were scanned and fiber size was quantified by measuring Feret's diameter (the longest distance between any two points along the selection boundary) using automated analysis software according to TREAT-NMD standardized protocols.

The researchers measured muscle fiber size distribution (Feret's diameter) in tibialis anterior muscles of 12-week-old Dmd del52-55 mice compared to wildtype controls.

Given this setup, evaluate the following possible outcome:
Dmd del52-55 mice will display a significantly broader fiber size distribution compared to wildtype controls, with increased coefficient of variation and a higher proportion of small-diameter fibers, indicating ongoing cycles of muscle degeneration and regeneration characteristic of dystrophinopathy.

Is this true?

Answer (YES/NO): NO